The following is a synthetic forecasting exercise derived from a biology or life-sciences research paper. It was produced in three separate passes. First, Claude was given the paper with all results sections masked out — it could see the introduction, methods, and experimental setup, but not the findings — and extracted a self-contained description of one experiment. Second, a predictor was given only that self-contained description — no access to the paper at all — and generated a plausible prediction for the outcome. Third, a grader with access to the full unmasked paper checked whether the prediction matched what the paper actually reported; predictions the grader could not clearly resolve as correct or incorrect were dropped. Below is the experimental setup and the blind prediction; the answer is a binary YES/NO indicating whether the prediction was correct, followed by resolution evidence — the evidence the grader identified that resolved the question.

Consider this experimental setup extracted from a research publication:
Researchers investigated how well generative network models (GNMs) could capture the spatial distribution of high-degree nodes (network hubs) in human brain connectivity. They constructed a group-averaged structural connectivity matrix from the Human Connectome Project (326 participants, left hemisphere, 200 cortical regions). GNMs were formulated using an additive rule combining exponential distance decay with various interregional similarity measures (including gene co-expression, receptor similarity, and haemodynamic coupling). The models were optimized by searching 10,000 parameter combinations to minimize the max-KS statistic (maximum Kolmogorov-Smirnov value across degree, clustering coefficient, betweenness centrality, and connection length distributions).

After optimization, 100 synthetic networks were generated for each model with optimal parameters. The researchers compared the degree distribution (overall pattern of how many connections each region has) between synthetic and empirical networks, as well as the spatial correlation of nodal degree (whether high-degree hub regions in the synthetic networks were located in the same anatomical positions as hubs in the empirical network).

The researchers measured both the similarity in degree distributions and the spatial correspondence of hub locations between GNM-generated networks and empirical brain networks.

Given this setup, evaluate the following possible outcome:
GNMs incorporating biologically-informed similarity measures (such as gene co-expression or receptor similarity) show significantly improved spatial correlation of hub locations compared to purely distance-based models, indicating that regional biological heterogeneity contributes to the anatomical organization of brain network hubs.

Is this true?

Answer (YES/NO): NO